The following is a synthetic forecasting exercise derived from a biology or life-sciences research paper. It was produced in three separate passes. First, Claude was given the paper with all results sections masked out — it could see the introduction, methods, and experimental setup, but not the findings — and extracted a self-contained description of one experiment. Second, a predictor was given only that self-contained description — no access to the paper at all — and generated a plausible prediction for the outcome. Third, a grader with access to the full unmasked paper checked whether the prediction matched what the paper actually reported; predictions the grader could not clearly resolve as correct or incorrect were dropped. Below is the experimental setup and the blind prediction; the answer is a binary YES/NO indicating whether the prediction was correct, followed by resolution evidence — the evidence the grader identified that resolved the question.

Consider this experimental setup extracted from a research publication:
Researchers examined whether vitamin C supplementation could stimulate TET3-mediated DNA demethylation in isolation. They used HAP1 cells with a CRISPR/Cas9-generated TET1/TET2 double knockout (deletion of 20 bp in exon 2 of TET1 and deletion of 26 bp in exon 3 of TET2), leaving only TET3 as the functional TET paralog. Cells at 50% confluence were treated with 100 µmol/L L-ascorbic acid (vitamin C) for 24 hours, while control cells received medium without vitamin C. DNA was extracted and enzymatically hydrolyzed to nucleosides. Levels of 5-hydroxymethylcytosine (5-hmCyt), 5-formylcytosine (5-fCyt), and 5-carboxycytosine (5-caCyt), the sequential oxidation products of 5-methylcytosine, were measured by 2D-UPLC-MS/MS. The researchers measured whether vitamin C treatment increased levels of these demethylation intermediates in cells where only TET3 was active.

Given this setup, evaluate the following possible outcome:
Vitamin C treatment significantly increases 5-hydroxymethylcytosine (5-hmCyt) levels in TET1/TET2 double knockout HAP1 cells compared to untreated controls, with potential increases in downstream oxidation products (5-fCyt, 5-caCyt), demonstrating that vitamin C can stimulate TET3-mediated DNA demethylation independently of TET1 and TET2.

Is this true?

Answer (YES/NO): YES